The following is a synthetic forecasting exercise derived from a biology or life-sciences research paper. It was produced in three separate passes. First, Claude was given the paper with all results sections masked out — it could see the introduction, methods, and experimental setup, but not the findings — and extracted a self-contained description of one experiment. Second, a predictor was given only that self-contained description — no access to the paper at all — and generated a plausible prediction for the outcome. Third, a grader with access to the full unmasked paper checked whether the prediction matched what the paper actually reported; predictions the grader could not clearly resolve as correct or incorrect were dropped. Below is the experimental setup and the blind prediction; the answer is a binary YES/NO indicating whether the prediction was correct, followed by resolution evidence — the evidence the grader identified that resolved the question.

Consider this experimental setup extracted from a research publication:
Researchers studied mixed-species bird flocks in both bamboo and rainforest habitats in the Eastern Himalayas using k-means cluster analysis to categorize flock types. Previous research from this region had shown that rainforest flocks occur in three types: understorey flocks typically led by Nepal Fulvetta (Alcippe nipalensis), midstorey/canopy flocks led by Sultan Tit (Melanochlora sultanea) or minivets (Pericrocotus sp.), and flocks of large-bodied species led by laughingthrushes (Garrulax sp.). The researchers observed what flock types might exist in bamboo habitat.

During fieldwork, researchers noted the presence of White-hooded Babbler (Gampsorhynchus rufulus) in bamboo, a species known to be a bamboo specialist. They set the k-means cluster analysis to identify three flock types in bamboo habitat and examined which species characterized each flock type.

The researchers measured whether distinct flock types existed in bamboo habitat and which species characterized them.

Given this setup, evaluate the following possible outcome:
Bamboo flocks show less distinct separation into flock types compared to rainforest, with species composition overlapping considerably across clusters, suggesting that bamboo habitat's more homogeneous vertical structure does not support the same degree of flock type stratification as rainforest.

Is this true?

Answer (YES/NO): NO